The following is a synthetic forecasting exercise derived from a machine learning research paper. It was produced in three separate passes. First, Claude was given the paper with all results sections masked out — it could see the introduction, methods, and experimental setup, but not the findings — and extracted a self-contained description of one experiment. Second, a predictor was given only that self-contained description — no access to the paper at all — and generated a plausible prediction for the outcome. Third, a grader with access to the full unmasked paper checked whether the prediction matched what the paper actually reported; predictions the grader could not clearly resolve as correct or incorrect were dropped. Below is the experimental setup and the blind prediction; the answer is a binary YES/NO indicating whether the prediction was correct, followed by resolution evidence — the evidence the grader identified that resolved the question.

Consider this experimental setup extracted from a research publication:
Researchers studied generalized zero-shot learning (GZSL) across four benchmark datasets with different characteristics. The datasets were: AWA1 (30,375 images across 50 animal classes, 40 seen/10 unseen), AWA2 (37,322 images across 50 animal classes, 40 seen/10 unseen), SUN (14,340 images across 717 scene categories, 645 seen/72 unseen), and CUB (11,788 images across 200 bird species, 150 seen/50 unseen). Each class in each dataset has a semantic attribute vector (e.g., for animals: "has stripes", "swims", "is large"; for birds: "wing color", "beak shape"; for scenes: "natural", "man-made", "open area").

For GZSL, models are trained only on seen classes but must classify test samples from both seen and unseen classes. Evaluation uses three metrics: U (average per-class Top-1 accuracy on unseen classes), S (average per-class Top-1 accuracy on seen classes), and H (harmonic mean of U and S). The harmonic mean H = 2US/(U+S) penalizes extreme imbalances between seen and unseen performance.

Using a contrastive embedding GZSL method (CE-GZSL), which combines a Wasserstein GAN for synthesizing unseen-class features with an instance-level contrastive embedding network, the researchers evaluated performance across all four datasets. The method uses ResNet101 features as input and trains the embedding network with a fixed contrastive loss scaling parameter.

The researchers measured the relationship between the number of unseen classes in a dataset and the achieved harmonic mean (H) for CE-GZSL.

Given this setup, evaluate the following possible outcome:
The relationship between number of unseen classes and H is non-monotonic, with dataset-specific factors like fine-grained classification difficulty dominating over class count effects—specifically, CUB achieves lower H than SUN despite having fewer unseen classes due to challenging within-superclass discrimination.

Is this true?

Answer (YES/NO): NO